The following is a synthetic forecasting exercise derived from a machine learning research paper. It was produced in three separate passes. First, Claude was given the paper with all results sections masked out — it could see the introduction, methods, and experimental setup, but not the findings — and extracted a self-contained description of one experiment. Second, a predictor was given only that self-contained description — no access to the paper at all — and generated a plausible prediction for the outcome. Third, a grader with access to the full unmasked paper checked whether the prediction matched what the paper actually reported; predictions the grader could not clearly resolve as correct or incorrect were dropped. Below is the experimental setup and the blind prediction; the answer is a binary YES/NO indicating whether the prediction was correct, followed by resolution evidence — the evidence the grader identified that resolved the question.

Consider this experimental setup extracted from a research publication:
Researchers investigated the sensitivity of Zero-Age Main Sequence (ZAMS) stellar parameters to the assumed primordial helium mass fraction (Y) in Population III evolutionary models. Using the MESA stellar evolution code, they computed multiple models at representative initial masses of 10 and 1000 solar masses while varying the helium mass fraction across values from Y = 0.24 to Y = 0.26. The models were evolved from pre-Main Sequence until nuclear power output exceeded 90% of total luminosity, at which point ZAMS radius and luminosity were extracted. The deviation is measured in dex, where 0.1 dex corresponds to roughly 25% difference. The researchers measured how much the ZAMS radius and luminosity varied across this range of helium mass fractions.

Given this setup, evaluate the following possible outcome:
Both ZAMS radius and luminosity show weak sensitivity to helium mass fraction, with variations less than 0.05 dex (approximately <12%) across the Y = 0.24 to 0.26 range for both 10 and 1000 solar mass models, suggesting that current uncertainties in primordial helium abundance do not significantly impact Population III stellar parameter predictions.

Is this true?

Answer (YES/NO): YES